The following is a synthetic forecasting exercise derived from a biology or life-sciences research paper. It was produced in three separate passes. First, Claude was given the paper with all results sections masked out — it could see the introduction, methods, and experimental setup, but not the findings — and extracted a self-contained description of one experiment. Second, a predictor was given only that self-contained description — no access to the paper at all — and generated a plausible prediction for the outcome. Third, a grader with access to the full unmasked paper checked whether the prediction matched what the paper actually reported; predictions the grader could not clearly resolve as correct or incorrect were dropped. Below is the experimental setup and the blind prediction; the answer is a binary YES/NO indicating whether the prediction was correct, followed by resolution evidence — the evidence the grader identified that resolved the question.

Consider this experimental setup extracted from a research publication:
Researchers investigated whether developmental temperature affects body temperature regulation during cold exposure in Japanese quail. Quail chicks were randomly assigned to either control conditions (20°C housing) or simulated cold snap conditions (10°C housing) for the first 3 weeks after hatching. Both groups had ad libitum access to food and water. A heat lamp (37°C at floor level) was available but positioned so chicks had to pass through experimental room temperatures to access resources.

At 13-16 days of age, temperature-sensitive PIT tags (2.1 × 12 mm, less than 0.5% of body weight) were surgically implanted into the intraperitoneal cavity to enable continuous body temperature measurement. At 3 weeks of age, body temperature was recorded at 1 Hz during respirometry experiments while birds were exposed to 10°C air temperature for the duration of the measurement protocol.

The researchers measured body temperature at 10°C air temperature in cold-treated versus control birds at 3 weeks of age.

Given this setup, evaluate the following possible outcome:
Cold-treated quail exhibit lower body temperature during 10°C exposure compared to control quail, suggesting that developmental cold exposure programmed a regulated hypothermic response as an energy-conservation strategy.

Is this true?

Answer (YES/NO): NO